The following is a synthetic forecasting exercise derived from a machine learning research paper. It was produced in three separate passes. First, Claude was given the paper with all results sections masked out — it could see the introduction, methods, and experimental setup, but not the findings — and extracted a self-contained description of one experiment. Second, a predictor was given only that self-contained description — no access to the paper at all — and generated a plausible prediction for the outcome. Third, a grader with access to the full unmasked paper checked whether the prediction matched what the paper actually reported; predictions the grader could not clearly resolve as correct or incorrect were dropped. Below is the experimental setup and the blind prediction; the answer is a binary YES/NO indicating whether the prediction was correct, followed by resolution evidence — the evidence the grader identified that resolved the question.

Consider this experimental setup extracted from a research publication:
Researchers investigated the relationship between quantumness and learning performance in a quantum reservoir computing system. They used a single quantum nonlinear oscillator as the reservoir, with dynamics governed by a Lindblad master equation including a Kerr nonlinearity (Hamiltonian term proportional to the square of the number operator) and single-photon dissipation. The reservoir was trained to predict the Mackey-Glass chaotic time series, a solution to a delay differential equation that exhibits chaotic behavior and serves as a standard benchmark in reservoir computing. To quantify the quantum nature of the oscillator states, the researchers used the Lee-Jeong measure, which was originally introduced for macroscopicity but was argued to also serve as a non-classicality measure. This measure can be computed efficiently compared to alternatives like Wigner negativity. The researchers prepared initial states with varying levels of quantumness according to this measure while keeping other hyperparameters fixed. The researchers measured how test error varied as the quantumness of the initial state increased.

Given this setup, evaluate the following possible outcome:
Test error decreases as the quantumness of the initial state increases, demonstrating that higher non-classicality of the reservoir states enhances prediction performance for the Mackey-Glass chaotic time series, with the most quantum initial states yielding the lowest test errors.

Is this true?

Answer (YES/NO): NO